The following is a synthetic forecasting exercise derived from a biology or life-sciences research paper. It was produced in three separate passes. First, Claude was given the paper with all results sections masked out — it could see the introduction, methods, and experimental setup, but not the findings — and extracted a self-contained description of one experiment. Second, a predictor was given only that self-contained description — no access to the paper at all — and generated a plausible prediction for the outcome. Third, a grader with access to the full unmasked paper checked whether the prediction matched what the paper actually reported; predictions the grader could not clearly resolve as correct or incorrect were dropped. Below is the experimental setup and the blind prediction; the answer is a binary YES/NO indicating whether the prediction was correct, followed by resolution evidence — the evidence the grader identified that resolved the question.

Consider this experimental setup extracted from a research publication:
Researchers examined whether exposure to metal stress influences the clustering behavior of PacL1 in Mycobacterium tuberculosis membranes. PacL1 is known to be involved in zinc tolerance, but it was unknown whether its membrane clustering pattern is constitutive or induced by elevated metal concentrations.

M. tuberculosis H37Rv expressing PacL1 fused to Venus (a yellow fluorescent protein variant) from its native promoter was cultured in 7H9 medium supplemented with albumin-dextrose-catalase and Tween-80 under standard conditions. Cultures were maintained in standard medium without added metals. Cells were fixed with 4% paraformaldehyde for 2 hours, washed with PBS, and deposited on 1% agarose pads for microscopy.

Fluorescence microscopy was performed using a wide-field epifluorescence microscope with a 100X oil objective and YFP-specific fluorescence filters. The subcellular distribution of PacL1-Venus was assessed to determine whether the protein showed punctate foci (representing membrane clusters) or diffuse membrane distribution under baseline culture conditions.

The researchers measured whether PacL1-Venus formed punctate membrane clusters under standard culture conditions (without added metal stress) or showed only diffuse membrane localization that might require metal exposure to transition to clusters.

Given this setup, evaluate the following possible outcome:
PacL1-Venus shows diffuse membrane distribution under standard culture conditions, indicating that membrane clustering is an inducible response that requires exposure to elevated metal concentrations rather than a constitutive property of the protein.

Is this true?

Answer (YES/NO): NO